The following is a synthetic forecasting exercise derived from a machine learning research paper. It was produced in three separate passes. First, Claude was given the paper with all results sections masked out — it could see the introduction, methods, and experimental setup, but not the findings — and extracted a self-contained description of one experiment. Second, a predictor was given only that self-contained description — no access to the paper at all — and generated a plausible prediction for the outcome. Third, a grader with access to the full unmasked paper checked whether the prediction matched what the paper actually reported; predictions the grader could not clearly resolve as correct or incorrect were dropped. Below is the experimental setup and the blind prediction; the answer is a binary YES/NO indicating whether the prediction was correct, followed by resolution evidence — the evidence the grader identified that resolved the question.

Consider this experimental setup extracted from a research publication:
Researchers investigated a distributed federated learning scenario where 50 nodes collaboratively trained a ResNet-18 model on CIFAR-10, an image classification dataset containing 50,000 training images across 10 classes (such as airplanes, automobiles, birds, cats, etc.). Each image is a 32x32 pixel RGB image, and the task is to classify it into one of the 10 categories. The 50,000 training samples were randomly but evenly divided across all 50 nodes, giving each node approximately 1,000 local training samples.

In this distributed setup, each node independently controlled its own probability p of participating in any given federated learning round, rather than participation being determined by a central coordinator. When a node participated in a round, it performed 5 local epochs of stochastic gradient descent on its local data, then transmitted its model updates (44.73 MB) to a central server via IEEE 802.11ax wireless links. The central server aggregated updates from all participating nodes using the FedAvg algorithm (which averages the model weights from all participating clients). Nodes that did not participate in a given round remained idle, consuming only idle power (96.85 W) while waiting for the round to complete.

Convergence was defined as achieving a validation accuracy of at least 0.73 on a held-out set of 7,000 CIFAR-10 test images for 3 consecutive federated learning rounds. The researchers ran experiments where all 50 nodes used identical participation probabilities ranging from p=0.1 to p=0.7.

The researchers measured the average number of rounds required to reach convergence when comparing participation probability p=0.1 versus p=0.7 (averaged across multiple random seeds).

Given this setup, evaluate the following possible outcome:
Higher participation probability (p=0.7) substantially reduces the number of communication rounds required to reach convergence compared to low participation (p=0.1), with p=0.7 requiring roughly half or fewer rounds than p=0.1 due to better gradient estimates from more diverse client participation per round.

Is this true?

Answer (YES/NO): YES